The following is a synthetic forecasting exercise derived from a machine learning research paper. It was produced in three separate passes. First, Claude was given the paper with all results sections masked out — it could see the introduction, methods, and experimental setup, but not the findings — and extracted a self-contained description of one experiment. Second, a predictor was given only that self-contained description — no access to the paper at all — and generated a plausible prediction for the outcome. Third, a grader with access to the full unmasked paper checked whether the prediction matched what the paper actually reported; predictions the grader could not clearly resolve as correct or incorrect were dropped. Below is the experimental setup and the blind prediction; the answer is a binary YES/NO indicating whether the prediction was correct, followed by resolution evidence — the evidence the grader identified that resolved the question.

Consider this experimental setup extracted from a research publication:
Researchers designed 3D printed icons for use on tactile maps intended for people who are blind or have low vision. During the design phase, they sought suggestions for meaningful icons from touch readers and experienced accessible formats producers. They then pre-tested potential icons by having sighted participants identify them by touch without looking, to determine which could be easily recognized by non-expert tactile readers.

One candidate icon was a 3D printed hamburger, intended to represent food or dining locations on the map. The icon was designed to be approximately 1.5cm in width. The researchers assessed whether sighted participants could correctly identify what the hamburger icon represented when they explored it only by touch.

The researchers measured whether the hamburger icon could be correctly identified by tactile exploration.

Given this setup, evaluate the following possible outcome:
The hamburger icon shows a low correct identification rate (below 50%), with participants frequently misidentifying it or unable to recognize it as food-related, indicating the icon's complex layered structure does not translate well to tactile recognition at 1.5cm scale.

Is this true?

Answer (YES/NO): YES